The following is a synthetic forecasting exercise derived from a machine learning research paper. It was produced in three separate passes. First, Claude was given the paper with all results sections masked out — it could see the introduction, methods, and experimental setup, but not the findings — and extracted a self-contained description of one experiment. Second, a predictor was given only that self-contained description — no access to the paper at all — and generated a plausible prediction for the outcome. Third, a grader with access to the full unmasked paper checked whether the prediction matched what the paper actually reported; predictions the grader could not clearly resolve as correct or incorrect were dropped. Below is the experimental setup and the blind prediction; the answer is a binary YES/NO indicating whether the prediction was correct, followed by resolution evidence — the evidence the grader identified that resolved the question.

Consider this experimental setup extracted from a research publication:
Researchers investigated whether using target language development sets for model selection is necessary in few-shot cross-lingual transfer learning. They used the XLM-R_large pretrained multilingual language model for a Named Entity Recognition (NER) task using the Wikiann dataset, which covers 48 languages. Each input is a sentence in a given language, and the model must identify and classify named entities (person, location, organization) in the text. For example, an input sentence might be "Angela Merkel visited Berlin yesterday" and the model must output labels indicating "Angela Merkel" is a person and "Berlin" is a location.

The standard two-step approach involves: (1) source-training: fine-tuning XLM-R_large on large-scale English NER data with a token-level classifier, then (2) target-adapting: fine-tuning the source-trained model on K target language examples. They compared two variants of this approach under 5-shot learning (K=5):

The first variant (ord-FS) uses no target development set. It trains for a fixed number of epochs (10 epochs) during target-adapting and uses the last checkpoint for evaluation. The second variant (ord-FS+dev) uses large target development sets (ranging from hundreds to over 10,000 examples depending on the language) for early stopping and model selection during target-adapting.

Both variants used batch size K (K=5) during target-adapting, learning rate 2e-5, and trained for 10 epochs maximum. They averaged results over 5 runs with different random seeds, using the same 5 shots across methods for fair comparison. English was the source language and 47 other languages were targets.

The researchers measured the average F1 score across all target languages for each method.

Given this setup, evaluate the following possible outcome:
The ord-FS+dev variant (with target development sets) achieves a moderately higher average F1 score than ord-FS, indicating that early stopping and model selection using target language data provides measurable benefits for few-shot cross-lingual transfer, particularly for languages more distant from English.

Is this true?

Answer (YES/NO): NO